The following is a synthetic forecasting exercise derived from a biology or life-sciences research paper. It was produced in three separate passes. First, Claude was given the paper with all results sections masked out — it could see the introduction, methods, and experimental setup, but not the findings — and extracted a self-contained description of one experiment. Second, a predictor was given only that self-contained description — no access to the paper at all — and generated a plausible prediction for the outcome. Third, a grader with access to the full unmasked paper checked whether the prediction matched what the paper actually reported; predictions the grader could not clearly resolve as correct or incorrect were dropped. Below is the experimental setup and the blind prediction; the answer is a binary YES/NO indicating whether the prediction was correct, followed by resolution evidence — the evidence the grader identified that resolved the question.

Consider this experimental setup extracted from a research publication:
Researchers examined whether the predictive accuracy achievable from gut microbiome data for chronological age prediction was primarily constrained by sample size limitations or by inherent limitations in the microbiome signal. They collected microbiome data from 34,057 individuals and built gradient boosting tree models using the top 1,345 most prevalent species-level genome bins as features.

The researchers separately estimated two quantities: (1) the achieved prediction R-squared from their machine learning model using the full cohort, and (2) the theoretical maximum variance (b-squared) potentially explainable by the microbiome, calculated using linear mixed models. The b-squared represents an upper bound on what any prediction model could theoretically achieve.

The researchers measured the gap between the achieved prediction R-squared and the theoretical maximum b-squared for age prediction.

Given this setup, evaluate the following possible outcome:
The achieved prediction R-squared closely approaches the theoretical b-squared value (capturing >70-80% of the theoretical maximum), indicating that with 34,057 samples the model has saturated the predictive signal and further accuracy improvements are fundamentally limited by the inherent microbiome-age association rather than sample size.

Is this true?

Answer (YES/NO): NO